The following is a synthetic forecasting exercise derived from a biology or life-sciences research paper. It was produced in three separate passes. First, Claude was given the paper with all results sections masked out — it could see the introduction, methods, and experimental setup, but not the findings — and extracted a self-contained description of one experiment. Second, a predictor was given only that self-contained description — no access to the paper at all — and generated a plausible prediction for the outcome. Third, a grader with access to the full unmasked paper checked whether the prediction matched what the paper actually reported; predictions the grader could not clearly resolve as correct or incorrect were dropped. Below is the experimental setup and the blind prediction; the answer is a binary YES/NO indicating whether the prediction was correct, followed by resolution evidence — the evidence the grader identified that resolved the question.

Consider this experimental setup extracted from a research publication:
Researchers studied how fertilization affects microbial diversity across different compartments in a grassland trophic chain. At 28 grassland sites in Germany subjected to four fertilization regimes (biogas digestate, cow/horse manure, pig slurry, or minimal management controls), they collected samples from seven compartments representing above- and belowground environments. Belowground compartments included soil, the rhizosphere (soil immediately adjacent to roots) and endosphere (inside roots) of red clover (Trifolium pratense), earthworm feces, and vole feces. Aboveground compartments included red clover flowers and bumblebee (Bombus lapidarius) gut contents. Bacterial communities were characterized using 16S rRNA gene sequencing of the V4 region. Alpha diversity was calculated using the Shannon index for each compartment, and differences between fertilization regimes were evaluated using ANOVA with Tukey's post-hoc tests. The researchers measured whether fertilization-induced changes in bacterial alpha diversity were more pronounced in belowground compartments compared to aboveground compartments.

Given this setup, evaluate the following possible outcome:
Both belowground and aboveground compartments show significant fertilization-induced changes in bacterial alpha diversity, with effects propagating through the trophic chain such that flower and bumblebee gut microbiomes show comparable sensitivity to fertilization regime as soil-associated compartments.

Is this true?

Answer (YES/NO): NO